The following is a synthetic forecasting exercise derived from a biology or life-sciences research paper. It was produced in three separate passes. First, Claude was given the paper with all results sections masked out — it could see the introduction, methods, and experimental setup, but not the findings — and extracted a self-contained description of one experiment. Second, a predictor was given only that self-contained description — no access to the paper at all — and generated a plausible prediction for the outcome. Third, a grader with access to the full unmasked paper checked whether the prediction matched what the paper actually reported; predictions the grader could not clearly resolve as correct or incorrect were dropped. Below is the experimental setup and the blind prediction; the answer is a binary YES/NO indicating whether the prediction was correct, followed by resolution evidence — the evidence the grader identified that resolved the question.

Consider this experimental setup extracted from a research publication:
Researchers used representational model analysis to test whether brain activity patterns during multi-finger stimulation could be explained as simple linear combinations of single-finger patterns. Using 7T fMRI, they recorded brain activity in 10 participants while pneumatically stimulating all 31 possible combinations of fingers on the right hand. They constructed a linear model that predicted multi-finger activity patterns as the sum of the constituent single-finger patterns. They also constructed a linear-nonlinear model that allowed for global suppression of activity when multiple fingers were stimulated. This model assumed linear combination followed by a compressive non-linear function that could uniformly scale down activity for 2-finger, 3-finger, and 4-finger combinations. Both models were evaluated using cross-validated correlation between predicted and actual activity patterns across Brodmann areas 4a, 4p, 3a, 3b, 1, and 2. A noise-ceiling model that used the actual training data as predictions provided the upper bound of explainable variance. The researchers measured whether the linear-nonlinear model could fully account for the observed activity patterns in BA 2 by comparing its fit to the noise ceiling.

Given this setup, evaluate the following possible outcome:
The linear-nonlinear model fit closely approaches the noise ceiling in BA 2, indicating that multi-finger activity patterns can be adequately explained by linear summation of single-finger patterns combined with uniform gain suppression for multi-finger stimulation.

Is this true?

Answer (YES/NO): NO